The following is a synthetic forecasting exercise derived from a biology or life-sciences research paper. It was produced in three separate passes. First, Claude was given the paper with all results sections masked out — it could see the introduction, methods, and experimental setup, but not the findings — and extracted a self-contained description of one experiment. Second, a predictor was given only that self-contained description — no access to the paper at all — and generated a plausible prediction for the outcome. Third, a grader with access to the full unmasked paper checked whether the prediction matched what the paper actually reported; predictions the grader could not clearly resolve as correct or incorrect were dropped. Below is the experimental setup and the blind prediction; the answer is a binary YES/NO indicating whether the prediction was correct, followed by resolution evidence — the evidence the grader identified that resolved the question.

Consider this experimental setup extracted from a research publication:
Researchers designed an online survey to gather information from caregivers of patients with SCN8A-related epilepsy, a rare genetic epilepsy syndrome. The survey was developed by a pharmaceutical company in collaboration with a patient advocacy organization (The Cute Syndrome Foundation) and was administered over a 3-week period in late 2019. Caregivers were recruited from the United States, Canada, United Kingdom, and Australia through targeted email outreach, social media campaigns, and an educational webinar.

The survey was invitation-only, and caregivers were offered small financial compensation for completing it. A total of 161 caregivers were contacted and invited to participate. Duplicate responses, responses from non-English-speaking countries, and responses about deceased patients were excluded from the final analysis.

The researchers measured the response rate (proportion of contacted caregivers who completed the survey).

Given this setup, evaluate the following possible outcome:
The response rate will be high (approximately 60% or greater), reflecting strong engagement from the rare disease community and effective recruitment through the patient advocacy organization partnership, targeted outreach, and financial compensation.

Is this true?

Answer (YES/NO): YES